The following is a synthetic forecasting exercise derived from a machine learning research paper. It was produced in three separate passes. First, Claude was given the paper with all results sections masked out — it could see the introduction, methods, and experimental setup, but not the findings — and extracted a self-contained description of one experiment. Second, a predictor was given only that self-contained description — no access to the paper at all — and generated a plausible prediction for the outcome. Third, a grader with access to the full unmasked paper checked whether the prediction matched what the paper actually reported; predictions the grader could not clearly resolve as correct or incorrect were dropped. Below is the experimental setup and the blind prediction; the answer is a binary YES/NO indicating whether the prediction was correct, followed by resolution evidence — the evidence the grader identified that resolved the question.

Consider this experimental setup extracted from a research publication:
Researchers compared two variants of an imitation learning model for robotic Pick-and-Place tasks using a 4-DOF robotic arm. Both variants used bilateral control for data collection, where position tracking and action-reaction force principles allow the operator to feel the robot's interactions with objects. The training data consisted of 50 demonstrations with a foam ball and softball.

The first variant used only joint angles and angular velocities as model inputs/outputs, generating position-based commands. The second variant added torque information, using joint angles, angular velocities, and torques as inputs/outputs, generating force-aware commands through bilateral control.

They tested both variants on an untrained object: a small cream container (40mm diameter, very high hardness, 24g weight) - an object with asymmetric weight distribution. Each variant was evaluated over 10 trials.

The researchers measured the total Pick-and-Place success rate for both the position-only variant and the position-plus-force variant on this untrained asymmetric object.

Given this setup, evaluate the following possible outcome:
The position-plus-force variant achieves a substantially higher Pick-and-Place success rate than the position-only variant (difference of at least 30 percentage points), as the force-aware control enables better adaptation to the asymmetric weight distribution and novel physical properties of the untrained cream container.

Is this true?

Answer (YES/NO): YES